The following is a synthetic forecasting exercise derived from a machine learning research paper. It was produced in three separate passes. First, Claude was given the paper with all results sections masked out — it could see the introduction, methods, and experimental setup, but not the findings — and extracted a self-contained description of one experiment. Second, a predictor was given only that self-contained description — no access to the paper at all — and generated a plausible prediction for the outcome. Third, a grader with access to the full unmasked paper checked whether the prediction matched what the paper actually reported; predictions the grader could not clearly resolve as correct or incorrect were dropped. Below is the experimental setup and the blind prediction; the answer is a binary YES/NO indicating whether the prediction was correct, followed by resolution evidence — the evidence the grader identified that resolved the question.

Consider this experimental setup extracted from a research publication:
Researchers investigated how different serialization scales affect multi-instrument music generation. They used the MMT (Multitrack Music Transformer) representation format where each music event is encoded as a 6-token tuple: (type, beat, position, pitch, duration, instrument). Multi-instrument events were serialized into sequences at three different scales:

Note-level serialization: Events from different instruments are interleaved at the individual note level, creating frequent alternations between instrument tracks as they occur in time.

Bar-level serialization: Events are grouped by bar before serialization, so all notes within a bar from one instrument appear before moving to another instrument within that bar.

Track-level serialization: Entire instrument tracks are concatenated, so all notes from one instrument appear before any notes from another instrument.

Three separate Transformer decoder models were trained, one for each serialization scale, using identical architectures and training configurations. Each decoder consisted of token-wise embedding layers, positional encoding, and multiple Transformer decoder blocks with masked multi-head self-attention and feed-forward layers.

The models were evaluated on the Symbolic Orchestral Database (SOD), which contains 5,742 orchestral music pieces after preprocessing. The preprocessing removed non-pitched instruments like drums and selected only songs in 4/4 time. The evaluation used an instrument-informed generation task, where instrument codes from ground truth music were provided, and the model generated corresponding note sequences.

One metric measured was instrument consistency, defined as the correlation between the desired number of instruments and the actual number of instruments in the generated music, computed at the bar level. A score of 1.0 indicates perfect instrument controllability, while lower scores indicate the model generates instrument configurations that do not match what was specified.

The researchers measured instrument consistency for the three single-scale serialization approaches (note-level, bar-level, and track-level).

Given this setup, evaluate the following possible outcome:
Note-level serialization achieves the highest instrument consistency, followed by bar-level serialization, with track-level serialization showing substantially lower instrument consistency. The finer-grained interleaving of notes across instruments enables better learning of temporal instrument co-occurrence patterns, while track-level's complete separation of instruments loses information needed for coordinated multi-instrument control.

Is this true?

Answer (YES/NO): NO